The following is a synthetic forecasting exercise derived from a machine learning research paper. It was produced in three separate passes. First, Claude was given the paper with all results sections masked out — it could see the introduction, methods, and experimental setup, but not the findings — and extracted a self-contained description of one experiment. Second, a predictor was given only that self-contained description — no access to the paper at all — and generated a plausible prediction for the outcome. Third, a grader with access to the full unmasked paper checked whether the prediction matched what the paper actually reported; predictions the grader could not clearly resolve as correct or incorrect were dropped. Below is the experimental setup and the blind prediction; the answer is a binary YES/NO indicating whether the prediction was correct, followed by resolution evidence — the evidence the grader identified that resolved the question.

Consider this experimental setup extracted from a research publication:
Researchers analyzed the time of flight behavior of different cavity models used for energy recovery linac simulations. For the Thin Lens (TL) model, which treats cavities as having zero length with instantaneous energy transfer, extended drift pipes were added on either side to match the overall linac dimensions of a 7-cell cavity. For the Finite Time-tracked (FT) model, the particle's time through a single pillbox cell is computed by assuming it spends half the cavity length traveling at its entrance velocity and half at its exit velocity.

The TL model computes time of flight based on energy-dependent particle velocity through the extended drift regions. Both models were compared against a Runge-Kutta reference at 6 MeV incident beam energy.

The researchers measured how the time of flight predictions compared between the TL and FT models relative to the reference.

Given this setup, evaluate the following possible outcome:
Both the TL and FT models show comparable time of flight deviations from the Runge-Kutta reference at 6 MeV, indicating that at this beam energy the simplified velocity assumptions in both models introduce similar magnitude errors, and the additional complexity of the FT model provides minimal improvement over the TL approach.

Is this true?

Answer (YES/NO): YES